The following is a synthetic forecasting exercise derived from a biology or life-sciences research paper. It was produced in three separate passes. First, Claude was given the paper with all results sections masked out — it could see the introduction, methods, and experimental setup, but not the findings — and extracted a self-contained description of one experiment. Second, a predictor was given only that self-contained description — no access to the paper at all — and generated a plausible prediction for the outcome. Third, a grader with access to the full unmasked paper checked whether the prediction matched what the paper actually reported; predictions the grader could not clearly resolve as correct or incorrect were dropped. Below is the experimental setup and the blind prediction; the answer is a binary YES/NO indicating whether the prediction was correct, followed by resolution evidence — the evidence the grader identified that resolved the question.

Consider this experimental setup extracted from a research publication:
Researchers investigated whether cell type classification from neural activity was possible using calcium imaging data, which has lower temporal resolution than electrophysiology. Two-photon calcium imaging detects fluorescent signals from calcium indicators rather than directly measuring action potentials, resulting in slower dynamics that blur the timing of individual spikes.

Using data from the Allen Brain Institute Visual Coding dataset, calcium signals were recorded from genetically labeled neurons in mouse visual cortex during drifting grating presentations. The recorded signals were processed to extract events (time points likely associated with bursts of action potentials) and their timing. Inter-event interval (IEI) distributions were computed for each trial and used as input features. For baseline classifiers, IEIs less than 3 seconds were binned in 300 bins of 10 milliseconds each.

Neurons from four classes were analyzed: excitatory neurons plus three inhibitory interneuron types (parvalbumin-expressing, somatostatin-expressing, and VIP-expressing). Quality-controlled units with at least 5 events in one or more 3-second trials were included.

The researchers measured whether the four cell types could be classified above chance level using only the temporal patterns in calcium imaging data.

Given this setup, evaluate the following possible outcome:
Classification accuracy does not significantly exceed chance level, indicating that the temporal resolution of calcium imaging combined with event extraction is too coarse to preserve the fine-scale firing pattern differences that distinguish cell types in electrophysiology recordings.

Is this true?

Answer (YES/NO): NO